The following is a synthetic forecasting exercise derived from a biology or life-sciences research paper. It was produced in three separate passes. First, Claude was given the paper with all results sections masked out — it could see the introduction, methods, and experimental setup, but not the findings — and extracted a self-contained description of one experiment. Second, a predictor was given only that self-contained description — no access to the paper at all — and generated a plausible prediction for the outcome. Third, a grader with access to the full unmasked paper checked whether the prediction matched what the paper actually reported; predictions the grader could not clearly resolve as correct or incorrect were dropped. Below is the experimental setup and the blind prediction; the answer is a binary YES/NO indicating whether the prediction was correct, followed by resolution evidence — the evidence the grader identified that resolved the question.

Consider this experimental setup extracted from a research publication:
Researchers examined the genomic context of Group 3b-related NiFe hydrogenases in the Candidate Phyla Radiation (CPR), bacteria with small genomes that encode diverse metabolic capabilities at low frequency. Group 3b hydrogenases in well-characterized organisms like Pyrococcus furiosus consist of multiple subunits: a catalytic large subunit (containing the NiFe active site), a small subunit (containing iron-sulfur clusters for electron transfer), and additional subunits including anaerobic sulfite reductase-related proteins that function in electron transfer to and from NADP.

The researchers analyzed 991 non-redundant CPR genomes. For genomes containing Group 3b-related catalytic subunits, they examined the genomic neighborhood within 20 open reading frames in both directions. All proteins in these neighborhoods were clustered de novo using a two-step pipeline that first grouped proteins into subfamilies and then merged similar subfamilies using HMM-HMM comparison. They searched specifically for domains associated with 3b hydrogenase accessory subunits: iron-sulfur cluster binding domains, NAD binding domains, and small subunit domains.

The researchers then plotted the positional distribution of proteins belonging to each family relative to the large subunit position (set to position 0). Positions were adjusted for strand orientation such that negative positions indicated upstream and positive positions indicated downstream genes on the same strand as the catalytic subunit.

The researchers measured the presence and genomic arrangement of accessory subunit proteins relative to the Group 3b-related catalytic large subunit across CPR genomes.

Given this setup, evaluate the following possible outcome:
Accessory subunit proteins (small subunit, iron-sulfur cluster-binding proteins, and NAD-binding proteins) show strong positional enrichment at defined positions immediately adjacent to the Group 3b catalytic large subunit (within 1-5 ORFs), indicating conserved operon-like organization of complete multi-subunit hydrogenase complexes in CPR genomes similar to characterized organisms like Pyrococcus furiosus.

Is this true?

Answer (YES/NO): NO